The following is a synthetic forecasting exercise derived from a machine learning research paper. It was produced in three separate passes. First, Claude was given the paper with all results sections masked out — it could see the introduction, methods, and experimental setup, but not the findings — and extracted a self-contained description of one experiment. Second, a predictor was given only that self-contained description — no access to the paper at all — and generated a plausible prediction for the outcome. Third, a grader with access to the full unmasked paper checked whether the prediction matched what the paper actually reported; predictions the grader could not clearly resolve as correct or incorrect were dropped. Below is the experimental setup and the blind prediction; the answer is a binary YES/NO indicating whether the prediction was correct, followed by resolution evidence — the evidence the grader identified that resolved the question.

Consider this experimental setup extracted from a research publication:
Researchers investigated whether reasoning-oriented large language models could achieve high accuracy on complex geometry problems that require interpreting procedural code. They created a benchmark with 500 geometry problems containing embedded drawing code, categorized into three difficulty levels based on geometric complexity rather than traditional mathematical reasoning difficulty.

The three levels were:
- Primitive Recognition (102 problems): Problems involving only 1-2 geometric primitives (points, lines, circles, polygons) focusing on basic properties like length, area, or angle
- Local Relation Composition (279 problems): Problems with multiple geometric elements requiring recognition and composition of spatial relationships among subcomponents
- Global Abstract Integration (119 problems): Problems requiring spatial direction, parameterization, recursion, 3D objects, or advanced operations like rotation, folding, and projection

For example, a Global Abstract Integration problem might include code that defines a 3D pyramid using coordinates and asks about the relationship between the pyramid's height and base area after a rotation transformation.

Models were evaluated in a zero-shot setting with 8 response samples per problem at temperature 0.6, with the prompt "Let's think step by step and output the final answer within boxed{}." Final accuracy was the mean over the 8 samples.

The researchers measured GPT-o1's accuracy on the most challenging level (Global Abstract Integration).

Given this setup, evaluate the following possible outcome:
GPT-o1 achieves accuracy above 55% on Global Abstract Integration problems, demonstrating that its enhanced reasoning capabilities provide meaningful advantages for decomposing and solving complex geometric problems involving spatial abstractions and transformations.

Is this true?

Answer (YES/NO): NO